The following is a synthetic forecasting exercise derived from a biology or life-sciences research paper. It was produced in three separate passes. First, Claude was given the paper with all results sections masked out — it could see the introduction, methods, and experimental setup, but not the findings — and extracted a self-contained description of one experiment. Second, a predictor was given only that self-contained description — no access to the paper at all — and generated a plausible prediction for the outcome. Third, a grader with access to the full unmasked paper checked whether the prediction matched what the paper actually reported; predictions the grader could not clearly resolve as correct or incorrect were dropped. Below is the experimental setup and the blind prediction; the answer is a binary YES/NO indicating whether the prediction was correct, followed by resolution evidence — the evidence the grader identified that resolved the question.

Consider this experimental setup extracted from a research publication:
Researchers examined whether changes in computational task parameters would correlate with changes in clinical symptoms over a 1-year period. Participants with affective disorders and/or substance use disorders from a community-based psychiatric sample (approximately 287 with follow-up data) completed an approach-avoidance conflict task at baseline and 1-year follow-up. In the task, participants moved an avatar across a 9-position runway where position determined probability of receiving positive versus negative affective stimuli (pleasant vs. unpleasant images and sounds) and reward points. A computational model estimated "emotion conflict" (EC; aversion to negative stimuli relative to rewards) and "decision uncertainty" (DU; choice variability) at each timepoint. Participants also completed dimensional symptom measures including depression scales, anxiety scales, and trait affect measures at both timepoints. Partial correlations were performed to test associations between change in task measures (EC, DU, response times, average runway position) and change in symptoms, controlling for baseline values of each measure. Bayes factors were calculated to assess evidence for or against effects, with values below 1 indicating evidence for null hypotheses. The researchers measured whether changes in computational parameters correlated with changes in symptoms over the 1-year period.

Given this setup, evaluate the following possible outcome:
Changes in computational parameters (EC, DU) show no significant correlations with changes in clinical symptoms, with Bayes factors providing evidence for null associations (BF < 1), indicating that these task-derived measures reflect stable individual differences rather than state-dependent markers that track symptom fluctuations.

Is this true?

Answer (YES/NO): YES